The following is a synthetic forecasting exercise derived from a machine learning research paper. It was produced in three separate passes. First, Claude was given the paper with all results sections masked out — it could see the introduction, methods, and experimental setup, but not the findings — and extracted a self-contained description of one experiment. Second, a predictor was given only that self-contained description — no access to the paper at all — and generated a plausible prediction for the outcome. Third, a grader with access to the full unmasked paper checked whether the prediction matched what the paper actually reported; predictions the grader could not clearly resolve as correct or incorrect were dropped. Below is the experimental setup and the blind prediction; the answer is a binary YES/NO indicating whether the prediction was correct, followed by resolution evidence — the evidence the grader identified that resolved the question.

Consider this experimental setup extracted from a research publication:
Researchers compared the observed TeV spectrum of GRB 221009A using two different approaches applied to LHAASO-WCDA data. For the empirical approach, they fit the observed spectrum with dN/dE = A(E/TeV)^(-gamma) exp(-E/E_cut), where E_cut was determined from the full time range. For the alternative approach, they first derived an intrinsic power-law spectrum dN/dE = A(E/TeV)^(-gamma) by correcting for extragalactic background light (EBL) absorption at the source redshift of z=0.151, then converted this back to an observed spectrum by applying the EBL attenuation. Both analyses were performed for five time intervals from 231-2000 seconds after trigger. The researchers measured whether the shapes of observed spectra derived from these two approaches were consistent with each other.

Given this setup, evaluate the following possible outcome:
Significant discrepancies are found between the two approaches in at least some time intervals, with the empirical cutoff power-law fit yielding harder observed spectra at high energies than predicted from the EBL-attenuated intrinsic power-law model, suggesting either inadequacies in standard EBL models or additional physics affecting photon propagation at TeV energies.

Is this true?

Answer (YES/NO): NO